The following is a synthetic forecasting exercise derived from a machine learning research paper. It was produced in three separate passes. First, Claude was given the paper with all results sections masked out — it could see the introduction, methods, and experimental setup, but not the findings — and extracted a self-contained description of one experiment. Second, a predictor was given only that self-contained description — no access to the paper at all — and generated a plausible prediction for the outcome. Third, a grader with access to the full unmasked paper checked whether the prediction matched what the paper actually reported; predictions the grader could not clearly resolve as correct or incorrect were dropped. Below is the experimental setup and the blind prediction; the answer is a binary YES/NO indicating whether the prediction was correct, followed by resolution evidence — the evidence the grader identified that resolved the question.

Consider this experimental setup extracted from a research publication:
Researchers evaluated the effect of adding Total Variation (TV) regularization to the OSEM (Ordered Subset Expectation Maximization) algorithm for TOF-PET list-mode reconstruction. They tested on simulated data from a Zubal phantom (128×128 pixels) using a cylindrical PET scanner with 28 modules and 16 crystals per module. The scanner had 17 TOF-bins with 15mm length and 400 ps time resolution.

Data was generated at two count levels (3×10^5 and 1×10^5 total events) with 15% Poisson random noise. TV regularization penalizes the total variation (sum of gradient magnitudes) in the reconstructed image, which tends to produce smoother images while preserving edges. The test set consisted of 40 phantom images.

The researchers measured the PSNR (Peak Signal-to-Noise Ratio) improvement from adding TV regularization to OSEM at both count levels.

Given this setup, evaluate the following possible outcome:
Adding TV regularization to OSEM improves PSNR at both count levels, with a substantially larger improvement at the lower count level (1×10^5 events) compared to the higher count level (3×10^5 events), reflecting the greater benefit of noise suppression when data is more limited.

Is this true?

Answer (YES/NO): NO